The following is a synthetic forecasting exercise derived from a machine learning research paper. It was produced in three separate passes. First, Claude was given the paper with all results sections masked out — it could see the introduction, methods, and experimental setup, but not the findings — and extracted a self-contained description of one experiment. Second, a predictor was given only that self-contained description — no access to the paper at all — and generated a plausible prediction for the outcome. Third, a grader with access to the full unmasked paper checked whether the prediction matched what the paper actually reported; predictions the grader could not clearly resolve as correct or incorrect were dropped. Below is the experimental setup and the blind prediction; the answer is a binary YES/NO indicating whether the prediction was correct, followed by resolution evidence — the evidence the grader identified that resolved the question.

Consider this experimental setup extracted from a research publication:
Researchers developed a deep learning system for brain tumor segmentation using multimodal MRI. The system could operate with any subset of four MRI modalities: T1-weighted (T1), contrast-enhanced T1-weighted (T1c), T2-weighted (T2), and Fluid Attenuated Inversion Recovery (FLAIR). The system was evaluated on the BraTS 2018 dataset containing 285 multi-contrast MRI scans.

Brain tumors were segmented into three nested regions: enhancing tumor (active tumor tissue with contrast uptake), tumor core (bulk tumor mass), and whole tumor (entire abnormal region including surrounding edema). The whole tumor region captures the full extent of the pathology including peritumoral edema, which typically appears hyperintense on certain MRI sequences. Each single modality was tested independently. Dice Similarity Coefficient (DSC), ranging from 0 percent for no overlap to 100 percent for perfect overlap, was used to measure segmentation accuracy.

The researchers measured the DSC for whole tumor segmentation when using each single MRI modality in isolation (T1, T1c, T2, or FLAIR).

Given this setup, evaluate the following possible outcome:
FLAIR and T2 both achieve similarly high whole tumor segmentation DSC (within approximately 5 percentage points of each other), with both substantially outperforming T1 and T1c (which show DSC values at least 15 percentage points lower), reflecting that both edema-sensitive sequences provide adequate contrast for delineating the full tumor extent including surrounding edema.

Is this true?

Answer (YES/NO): NO